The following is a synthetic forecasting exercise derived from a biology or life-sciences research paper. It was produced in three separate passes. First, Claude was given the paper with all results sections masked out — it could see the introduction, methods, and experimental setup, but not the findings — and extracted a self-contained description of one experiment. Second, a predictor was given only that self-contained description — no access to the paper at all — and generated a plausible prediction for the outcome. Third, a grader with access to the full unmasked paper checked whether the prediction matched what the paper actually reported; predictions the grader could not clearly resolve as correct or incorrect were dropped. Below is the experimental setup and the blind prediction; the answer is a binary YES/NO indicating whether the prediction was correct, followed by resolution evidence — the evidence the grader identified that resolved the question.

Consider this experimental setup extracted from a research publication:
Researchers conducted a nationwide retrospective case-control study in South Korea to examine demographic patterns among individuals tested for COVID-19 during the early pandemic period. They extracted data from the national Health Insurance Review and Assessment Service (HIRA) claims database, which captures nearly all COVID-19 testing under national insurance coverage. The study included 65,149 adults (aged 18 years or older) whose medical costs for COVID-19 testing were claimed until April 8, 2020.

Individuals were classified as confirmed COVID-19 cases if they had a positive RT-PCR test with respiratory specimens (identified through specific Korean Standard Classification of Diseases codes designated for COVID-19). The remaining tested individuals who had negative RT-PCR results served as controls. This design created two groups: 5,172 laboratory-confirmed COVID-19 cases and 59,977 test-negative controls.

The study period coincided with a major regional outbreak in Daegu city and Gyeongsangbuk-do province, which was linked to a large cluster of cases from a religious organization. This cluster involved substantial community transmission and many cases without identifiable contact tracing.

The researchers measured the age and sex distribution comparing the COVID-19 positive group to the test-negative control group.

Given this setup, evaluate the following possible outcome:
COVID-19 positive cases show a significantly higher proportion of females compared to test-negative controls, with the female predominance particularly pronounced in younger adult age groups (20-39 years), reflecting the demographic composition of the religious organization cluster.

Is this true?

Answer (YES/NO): NO